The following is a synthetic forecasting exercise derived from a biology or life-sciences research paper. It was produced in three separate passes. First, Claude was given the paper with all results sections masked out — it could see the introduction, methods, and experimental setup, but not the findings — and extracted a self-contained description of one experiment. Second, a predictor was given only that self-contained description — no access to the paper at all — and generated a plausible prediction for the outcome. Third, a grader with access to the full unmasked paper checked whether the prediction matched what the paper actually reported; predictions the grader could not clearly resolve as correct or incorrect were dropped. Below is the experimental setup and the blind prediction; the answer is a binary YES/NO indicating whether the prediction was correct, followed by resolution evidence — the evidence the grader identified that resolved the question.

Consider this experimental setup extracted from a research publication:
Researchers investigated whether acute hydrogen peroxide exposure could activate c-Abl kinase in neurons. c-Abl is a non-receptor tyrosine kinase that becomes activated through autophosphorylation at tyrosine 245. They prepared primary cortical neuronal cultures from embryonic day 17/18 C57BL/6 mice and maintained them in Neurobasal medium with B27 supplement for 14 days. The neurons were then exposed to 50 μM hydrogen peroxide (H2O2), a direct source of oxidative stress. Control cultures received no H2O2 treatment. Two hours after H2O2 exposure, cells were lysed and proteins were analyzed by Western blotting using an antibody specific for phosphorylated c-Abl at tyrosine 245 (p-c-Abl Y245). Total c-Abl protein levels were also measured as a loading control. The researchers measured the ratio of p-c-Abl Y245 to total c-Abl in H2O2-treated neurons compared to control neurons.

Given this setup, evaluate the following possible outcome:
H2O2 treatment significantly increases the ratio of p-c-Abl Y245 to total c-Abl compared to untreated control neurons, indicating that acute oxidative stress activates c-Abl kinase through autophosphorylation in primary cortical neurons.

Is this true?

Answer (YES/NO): YES